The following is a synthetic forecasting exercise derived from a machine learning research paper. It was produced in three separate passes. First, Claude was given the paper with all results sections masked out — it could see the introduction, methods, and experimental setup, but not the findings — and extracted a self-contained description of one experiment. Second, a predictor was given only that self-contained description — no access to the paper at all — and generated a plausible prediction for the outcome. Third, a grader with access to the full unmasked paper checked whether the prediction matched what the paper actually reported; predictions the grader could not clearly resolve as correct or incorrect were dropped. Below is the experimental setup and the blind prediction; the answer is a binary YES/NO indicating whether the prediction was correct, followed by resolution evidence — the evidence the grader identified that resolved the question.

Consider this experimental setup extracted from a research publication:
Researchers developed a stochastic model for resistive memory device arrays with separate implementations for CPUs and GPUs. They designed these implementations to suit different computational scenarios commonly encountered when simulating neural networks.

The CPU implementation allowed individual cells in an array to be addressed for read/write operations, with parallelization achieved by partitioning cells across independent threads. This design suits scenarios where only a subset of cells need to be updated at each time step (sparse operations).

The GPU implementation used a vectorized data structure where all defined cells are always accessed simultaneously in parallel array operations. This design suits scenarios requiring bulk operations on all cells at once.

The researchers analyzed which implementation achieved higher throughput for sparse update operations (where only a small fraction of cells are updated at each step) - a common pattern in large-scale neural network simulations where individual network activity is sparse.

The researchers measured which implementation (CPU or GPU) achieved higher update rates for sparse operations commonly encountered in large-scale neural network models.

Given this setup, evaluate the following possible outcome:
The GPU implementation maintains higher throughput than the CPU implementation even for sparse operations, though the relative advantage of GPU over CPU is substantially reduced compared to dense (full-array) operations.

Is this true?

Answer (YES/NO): NO